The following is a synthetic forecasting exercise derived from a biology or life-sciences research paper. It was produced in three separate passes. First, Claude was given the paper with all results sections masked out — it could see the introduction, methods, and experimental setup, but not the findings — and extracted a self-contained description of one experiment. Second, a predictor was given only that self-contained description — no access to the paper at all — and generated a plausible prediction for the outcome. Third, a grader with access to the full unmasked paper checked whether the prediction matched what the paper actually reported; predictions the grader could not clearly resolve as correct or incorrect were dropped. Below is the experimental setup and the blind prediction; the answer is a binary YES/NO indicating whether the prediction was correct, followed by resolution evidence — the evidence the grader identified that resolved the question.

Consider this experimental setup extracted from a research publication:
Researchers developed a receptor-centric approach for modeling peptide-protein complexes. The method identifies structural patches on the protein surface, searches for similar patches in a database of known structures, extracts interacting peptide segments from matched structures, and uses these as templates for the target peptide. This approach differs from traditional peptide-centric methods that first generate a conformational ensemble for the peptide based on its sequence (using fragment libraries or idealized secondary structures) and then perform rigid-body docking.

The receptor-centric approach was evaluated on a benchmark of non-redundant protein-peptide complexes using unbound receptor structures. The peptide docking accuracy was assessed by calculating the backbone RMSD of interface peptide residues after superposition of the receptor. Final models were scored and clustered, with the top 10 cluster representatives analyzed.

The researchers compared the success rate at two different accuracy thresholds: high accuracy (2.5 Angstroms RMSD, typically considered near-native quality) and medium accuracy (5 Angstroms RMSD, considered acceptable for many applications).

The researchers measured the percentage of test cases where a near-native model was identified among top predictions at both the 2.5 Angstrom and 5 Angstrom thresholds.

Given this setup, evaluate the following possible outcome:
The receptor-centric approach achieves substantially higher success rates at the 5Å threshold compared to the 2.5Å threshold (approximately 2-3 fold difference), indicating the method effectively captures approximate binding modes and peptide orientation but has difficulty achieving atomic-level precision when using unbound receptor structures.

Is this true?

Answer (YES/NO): NO